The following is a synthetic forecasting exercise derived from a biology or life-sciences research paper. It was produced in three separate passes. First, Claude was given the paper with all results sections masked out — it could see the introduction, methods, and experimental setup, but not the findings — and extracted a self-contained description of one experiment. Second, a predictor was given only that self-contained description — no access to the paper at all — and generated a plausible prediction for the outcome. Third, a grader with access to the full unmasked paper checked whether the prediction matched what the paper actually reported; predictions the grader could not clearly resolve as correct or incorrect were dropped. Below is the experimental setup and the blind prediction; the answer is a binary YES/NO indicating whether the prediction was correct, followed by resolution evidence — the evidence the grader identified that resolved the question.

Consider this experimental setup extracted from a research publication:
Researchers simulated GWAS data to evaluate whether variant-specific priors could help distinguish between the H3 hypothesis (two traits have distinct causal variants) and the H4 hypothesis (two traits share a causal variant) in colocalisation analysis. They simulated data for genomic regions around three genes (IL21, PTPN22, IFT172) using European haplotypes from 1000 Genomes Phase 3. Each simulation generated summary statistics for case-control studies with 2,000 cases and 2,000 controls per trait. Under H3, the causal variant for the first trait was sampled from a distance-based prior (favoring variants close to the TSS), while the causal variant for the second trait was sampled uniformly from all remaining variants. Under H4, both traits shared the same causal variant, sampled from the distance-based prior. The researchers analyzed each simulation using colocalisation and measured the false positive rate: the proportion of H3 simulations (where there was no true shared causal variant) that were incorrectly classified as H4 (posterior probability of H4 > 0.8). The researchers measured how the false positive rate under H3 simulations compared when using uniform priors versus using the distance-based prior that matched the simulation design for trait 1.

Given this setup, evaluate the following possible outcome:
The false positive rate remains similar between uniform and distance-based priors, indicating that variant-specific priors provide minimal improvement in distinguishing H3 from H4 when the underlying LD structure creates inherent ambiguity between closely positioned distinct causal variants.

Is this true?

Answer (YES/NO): NO